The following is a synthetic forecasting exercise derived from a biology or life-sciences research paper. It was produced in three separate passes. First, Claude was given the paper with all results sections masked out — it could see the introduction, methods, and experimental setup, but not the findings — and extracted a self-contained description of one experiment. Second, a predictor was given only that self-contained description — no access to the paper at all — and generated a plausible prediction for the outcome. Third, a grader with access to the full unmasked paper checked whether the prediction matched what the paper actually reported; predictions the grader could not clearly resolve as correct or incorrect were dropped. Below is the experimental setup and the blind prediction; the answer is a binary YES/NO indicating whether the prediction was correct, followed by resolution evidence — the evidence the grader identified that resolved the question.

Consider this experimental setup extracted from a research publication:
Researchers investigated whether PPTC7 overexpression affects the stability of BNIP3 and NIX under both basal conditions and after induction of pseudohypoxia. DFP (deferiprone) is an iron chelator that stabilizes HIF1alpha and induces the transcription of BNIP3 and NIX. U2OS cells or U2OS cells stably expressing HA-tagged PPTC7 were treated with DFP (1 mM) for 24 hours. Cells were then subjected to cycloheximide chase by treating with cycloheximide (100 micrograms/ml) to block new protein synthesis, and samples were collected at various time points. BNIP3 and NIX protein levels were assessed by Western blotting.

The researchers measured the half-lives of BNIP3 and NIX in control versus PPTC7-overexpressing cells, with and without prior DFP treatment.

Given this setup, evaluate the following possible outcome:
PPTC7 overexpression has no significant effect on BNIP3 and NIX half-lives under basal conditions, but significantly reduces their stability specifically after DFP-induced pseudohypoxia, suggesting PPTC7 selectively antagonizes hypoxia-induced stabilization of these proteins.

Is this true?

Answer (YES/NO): NO